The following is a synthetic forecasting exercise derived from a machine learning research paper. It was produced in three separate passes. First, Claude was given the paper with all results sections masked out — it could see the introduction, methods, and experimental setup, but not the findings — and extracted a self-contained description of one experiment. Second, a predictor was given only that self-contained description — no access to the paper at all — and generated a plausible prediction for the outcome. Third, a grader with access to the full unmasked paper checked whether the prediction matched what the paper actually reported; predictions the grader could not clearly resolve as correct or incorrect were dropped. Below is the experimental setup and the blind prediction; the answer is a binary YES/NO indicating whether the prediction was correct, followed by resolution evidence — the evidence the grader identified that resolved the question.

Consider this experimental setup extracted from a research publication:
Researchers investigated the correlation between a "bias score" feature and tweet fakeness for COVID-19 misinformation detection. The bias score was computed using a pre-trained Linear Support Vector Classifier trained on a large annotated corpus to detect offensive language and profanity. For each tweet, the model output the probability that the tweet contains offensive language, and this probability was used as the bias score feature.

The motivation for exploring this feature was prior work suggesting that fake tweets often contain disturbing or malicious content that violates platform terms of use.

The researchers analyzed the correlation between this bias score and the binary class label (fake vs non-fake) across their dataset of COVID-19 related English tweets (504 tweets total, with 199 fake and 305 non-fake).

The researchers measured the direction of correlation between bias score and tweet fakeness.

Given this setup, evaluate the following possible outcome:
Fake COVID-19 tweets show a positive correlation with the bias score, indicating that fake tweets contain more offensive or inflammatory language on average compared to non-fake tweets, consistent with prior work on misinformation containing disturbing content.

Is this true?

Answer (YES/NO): NO